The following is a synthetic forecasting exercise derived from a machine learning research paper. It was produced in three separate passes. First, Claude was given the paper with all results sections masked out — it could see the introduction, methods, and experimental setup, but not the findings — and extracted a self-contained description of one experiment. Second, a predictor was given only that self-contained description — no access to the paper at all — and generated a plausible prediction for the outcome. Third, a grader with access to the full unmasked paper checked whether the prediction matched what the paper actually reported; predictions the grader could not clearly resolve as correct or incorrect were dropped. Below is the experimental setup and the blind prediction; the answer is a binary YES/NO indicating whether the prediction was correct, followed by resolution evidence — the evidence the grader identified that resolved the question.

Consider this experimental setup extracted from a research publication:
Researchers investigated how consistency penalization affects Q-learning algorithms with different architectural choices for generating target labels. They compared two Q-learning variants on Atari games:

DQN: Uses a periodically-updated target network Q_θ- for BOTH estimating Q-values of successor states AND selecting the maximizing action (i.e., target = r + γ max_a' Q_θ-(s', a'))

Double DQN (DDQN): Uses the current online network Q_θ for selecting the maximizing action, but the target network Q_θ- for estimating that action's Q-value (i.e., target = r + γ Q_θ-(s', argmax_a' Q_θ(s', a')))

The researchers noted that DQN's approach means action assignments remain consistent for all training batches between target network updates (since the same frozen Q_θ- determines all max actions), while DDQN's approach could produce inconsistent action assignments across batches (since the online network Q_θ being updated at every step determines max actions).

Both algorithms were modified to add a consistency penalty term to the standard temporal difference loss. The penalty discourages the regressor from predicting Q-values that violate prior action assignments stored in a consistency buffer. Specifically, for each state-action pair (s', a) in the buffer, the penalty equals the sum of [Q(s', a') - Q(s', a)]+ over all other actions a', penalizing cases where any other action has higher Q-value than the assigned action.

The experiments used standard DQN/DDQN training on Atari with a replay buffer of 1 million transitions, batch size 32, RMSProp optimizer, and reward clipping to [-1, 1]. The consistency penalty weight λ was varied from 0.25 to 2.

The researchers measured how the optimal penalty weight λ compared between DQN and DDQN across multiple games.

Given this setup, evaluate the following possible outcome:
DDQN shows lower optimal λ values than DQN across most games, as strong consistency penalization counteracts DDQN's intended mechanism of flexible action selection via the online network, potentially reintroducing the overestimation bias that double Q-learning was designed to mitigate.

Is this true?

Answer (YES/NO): NO